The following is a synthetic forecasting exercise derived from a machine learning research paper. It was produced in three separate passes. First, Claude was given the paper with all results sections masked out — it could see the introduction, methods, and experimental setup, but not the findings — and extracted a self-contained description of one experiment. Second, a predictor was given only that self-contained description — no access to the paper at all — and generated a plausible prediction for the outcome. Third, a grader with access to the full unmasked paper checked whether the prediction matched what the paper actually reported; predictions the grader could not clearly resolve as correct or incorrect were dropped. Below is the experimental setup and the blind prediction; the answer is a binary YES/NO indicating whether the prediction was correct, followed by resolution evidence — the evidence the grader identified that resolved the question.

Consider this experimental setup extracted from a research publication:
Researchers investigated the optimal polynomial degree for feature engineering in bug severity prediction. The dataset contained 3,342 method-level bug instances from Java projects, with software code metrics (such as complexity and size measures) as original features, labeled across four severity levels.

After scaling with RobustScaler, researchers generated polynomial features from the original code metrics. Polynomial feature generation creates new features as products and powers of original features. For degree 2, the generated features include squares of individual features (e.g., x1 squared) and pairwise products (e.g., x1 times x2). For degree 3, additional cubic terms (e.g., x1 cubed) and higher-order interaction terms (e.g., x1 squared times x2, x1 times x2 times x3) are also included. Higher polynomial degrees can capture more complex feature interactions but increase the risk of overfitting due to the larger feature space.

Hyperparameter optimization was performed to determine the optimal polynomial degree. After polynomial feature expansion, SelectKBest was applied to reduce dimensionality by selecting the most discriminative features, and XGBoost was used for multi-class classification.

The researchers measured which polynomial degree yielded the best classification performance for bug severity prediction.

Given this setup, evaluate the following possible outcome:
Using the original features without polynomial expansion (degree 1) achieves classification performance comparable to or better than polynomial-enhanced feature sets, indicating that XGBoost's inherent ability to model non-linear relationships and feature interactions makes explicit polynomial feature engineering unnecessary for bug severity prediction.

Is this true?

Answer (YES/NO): NO